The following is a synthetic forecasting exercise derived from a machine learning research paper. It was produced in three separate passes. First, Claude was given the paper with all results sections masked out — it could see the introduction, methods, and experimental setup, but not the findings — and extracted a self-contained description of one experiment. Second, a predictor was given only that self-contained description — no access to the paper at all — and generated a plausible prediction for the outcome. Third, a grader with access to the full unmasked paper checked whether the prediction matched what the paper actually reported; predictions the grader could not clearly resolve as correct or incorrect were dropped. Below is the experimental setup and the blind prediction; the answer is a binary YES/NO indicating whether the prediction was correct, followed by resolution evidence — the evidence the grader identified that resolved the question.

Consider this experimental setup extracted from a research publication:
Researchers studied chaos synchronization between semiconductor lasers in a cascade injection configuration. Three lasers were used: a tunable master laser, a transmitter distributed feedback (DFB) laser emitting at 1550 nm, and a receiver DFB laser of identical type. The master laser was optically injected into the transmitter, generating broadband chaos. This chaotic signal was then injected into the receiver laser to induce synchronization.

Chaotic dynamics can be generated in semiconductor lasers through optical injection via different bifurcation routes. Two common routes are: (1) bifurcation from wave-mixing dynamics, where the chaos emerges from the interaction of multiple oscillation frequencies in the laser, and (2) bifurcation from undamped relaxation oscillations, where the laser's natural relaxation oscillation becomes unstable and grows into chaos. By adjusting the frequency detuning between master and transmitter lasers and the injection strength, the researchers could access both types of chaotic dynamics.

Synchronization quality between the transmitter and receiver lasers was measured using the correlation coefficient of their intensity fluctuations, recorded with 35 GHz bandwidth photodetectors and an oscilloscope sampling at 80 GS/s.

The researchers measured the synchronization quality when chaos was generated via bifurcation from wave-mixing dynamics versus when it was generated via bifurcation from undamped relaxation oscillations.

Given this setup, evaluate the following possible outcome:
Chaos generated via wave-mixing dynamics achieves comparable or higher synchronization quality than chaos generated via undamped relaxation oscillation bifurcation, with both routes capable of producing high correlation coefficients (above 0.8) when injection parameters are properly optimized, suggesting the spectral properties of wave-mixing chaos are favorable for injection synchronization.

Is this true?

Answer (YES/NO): YES